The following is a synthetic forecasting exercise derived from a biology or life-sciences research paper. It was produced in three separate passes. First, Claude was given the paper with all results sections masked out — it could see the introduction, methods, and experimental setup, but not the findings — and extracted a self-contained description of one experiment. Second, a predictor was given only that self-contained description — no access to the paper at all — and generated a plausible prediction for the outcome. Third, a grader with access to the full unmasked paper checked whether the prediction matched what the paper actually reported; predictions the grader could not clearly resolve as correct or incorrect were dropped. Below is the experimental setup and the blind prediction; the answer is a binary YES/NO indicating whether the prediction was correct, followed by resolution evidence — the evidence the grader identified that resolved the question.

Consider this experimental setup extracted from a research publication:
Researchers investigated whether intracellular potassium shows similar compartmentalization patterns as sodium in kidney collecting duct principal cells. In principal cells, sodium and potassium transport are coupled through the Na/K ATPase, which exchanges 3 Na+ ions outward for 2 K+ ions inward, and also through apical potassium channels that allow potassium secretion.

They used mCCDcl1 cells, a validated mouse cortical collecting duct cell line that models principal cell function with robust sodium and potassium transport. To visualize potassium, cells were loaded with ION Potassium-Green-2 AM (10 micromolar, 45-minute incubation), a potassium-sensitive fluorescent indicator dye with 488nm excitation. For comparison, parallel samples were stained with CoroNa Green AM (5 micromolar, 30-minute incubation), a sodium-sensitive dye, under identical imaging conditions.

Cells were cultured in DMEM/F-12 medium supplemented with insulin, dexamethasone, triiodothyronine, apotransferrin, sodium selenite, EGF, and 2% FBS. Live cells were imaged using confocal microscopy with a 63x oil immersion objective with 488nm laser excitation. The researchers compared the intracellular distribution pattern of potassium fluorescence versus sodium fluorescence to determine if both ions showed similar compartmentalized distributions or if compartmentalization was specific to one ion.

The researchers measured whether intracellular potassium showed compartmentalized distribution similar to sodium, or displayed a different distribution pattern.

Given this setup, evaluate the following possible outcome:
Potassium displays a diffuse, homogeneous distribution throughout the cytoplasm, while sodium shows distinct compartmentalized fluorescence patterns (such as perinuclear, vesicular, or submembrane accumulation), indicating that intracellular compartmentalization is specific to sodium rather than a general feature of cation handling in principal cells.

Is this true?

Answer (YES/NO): YES